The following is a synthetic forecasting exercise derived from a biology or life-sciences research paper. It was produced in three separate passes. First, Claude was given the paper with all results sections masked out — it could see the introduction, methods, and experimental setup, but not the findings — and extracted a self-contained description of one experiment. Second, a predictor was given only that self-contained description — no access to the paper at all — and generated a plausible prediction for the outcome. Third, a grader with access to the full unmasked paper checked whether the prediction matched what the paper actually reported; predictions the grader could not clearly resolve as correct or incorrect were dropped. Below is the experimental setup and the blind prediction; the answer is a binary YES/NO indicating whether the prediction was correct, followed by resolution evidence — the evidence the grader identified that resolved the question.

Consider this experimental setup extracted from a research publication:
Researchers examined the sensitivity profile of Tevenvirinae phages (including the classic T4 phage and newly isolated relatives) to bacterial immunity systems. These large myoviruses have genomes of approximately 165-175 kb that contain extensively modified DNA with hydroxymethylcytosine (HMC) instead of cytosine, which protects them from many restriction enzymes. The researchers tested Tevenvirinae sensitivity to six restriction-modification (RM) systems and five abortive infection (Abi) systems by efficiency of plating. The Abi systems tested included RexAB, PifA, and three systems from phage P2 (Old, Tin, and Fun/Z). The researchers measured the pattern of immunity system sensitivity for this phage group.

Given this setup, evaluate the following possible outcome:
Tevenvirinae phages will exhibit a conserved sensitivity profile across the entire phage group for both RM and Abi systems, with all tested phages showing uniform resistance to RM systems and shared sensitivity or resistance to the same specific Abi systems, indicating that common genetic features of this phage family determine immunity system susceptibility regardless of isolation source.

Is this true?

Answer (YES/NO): YES